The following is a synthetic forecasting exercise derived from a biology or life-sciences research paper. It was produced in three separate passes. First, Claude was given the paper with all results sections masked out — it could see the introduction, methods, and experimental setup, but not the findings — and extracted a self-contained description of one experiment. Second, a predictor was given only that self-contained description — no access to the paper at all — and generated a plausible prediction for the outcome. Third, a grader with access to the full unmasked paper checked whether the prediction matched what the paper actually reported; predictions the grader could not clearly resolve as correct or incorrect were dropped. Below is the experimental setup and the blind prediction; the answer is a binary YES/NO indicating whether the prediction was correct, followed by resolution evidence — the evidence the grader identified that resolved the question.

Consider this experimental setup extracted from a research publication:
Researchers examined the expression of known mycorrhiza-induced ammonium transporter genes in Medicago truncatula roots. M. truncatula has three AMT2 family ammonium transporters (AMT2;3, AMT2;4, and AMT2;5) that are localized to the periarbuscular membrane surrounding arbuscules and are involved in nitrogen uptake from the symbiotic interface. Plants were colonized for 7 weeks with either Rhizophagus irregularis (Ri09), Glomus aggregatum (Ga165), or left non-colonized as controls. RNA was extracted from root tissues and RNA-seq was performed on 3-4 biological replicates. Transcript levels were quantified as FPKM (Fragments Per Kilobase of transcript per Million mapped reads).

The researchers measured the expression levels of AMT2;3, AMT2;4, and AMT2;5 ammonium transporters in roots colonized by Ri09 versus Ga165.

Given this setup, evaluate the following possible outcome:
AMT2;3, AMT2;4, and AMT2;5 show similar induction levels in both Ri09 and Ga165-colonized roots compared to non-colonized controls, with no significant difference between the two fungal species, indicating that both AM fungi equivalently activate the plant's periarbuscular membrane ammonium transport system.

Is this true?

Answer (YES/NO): NO